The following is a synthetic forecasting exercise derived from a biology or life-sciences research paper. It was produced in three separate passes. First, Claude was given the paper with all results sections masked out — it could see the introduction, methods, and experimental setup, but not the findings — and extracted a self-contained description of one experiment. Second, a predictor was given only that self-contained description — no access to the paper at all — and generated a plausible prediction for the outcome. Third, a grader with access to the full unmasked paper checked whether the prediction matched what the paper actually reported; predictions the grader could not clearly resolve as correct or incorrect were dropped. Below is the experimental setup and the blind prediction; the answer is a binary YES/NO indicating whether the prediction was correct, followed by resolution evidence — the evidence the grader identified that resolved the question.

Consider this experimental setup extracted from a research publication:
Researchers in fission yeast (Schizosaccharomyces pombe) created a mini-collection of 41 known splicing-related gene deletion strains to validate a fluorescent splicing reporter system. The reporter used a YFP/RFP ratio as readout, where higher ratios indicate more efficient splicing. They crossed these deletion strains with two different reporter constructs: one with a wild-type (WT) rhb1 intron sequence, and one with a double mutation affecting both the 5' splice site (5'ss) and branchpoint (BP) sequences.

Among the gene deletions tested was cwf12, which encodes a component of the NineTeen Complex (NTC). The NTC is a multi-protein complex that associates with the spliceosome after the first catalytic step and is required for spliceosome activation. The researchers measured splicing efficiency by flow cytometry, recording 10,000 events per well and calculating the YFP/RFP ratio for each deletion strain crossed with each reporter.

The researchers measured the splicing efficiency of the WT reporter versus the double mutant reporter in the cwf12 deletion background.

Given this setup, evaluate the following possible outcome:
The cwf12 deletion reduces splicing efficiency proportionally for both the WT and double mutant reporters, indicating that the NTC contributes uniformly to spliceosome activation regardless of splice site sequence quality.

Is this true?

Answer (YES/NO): NO